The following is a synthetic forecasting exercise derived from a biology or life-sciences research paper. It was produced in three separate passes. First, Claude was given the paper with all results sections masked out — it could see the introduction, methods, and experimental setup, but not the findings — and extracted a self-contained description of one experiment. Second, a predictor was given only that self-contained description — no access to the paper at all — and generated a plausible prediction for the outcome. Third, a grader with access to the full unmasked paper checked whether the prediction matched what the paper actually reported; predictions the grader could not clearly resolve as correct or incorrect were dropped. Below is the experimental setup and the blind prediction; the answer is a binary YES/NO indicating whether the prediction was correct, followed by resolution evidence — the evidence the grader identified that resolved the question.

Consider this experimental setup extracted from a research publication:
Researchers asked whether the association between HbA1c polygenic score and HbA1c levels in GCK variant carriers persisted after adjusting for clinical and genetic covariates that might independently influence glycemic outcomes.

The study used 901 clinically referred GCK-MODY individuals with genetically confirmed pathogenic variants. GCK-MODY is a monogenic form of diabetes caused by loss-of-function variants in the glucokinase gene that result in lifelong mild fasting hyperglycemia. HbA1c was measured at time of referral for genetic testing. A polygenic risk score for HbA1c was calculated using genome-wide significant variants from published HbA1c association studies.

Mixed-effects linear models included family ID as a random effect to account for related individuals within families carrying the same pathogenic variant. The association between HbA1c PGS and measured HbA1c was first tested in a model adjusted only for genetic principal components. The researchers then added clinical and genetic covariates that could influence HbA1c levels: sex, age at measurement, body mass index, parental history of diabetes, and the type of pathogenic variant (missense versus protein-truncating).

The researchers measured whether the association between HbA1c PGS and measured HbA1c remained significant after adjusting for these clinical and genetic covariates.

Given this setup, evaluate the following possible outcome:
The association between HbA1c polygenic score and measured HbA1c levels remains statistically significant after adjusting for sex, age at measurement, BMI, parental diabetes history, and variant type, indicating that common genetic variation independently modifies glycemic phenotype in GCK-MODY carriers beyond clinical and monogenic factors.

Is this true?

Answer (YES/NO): YES